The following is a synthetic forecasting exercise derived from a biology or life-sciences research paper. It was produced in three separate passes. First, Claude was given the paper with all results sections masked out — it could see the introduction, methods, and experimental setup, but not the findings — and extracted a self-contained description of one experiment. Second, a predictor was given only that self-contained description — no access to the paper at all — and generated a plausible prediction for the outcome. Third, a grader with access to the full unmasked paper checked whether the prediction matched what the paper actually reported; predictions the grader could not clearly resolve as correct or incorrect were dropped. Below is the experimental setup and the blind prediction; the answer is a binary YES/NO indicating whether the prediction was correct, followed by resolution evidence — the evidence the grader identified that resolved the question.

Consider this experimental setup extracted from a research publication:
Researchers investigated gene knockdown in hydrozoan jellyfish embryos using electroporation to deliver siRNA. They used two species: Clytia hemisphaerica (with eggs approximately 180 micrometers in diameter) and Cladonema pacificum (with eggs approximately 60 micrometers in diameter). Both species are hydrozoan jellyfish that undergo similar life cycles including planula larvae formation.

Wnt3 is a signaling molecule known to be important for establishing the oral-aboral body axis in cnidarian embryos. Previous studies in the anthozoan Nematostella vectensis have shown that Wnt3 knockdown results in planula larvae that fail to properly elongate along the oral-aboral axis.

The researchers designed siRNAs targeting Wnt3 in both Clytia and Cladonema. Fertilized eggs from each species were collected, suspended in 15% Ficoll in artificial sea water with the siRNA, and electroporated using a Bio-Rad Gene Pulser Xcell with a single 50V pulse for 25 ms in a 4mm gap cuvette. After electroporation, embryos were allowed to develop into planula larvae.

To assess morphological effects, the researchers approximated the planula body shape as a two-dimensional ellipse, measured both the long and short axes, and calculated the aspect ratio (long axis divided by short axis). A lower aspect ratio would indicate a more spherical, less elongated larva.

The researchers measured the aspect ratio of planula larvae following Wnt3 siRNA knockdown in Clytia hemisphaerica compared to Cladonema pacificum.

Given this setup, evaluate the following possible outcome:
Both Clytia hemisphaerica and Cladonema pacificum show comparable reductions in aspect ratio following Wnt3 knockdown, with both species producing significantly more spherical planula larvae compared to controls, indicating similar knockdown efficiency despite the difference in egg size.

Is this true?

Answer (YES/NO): NO